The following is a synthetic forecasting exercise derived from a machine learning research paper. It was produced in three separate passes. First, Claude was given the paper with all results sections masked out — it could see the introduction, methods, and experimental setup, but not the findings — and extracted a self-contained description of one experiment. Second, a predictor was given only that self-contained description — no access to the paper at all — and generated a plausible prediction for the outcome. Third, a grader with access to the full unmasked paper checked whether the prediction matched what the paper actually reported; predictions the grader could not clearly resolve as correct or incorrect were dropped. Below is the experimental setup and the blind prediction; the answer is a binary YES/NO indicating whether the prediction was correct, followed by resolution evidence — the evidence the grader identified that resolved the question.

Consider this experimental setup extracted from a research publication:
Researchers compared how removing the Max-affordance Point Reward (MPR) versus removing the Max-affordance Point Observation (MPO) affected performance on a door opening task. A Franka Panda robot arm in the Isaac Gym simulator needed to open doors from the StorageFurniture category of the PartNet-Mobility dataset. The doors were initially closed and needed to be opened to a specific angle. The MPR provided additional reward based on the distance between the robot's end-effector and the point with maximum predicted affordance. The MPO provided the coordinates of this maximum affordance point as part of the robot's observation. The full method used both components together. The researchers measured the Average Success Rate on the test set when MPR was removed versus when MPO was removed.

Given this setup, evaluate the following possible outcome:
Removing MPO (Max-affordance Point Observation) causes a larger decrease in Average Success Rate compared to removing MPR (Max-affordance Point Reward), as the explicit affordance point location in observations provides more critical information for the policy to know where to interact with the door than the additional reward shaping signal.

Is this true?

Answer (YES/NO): NO